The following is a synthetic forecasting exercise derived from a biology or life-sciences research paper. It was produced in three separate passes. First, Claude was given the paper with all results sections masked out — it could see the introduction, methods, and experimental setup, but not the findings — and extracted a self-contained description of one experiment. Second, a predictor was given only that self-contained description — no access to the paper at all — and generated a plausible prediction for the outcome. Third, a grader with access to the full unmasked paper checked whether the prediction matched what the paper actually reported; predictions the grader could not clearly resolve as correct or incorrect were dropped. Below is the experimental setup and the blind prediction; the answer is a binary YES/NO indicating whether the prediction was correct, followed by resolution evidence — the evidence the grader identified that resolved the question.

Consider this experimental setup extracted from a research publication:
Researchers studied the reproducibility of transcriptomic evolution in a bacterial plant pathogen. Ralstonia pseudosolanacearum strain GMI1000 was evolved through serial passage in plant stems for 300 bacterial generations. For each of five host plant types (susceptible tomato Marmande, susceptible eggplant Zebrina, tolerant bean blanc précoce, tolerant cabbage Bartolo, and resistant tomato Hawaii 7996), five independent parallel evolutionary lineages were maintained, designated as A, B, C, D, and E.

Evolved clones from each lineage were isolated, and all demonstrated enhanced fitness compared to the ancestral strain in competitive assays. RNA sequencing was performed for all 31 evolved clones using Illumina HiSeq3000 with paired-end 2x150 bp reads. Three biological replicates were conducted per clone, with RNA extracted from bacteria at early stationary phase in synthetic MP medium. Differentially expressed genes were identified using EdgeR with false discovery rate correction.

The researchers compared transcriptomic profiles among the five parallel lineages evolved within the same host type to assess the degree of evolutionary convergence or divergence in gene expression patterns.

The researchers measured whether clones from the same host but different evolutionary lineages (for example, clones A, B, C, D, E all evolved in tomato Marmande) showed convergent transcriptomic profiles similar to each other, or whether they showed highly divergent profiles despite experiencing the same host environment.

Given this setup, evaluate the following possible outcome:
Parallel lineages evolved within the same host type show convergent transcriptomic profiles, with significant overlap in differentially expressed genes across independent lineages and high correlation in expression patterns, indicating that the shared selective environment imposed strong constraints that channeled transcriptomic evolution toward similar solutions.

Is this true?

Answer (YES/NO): YES